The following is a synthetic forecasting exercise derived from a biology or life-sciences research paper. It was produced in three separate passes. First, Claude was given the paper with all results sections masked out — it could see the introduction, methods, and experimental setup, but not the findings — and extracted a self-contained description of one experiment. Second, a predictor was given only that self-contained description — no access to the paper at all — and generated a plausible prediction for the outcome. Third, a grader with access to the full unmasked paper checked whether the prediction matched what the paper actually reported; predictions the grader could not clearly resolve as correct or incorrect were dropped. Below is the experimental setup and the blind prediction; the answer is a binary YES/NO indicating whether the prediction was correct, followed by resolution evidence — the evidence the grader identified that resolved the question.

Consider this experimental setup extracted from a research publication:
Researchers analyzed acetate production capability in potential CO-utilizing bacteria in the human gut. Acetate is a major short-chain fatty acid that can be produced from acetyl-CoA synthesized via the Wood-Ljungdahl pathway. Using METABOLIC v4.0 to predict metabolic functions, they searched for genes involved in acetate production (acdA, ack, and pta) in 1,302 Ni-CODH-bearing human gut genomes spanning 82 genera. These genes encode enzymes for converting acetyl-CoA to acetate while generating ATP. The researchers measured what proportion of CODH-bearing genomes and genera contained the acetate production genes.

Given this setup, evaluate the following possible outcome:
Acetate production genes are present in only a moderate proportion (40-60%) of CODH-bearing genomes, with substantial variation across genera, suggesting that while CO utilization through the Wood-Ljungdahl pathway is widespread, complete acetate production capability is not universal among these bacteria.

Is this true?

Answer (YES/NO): NO